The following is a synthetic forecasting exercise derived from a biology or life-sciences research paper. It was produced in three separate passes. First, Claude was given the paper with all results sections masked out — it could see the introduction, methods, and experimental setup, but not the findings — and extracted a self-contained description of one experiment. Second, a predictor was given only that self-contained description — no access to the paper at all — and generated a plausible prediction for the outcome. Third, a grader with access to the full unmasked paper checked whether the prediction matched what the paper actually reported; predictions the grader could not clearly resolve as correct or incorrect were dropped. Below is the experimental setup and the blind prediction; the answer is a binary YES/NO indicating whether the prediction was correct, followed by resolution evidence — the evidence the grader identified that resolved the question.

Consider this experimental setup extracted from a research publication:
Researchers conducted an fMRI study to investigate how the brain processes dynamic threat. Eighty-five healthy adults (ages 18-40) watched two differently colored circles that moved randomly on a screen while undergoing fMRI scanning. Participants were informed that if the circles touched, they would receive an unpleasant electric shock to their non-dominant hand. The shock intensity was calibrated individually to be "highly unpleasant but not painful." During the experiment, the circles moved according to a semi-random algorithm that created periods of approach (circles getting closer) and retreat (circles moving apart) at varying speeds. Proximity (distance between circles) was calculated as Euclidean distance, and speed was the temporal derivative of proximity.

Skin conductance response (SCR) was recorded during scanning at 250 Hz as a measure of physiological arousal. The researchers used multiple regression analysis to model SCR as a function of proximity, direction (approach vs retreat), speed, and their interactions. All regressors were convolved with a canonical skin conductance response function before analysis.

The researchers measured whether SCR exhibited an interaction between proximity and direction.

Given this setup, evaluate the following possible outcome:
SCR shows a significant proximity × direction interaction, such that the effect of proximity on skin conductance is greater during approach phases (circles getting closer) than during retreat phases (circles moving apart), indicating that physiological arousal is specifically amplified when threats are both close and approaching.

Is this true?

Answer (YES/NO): YES